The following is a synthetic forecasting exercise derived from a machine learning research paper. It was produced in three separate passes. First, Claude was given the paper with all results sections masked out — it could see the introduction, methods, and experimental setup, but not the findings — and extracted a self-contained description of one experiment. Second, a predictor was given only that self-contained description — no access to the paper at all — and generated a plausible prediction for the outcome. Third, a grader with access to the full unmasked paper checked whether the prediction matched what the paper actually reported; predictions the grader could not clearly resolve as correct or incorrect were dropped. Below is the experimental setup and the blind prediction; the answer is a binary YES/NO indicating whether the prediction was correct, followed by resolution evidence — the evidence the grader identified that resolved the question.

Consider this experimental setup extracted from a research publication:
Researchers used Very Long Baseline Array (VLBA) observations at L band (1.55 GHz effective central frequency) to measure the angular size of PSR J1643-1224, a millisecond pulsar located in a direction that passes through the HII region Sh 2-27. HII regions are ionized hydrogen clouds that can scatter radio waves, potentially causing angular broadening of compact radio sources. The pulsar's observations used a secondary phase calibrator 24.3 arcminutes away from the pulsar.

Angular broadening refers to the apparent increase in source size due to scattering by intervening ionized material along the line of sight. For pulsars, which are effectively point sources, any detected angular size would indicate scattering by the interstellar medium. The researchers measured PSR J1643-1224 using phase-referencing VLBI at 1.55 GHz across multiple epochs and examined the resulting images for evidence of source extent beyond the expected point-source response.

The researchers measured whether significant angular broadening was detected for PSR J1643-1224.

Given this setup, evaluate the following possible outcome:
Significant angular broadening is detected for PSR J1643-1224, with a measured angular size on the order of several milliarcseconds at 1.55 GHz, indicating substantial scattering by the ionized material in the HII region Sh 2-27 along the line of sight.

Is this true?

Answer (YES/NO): YES